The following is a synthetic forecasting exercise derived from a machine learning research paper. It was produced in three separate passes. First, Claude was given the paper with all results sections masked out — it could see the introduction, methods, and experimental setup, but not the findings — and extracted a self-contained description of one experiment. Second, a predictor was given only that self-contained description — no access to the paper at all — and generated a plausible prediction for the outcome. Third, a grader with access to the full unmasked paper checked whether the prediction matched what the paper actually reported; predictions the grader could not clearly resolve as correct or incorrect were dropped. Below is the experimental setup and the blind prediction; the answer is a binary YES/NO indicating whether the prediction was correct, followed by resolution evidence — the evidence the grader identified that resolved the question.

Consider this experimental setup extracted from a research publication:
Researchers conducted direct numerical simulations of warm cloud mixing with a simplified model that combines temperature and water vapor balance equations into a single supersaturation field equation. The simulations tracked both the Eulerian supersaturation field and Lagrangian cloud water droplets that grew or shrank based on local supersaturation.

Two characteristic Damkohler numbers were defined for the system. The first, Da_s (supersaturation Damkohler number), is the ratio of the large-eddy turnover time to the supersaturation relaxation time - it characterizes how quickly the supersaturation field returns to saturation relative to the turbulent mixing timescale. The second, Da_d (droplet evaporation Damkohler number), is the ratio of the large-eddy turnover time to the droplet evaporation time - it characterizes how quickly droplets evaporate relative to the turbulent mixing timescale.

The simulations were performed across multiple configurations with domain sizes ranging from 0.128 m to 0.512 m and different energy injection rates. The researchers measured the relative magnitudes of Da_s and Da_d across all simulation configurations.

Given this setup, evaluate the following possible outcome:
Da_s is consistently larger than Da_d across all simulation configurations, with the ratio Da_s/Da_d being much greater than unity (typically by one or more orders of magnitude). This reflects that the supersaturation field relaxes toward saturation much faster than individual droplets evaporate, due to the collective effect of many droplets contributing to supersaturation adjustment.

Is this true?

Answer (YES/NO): YES